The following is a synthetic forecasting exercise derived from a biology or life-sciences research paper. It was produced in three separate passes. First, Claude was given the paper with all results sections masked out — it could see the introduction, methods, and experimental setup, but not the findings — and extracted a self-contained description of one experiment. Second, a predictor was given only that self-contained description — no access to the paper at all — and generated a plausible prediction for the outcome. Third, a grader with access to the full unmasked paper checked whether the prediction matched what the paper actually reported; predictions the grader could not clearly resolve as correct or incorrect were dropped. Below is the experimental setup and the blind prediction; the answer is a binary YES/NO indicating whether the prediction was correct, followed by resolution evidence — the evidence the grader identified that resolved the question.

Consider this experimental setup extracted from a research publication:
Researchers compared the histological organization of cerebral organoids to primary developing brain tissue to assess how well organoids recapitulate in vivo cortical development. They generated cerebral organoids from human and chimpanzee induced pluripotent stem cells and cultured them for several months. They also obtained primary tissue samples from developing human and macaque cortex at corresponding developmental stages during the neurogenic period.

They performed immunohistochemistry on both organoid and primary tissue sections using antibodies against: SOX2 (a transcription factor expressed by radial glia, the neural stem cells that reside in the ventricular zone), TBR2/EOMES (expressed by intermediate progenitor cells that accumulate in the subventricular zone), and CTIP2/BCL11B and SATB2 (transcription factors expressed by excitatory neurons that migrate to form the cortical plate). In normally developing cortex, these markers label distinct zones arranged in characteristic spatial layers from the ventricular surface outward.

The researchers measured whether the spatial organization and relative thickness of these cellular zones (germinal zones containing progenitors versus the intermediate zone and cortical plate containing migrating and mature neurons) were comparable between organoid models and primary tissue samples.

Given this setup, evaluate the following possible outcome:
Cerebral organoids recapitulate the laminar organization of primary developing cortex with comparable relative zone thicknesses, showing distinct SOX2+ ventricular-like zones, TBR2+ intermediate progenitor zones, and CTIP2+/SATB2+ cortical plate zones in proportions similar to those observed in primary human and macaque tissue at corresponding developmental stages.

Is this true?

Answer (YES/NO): NO